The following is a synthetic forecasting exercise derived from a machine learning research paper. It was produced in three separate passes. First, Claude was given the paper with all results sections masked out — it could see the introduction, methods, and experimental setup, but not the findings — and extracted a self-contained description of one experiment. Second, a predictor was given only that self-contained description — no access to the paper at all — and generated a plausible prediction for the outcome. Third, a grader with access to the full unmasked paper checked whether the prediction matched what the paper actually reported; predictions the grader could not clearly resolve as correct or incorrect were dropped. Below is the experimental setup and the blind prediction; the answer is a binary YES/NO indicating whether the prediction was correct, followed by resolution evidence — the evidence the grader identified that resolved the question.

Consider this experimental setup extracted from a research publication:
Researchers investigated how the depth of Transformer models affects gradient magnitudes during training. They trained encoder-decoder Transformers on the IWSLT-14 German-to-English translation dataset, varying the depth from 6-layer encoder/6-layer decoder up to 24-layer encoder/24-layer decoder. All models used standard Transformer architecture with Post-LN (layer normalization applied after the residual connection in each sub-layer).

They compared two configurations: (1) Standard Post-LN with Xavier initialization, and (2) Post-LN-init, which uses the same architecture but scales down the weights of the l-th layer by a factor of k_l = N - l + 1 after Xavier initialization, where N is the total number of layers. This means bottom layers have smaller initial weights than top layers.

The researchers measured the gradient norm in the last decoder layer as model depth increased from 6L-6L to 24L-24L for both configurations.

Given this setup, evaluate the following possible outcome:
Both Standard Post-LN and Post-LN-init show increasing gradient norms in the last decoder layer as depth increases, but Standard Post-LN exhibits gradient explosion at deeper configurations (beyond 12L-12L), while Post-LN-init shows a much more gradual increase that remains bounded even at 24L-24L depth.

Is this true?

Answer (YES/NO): NO